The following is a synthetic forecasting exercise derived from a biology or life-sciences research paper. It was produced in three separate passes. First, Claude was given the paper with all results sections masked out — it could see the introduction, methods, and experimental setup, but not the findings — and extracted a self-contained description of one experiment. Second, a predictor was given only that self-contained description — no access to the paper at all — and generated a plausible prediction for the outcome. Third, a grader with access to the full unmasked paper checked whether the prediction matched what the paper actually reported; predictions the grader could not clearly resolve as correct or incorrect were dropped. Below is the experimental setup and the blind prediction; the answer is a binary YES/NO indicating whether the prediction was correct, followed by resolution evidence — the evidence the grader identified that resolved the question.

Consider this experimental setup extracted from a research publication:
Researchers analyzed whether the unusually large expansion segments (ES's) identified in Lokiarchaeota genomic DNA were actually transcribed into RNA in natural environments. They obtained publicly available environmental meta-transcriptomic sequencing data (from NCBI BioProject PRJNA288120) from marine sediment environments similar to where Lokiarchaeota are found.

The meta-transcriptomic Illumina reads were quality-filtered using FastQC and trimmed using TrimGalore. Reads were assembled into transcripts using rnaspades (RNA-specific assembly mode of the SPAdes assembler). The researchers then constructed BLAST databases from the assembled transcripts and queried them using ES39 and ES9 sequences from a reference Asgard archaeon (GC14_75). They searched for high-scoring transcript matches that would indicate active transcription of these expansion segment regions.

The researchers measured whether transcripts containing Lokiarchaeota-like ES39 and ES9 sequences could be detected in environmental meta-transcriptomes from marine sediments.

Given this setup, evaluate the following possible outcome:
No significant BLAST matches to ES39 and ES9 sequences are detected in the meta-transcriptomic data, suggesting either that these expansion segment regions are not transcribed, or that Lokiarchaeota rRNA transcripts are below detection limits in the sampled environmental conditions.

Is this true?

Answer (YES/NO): NO